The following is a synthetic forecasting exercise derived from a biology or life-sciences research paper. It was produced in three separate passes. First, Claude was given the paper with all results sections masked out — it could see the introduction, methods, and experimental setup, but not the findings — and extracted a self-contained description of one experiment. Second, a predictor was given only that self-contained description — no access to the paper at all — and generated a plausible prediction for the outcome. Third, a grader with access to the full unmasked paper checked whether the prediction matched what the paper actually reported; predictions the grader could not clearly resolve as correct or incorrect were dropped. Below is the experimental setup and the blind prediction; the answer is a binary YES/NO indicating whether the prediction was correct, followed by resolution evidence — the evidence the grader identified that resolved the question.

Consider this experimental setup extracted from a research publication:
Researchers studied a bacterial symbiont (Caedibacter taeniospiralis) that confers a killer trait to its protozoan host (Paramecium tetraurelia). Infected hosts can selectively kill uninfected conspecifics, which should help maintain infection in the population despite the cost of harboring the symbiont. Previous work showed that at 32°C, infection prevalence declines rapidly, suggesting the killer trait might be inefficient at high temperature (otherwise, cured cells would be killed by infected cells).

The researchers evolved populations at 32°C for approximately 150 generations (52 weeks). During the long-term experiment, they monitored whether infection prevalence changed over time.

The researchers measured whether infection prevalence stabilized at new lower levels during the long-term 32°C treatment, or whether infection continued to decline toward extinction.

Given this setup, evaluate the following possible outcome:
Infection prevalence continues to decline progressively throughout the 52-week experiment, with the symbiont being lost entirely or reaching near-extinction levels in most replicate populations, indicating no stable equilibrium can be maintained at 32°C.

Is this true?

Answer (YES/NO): NO